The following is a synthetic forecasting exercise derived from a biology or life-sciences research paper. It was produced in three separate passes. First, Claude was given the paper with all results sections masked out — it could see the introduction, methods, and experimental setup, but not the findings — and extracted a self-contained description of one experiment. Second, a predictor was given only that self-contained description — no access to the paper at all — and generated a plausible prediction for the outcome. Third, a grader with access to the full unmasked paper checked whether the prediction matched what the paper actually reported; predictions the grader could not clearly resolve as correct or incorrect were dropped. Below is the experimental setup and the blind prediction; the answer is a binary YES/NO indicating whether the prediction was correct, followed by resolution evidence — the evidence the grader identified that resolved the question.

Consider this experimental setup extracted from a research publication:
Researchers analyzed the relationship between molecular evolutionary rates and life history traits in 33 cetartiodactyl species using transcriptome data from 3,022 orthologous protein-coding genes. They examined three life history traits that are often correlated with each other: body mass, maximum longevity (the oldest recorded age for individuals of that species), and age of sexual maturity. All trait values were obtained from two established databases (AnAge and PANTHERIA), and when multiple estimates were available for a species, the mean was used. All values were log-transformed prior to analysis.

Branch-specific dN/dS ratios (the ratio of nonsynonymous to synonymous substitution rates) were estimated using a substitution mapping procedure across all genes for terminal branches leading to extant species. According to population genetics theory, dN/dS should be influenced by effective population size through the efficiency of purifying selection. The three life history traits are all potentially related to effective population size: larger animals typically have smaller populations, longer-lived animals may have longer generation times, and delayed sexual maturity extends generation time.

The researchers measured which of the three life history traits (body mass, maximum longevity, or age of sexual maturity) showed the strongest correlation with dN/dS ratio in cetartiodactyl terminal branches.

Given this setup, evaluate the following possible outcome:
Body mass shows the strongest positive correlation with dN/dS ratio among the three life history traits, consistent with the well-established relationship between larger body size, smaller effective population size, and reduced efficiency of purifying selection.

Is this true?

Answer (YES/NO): NO